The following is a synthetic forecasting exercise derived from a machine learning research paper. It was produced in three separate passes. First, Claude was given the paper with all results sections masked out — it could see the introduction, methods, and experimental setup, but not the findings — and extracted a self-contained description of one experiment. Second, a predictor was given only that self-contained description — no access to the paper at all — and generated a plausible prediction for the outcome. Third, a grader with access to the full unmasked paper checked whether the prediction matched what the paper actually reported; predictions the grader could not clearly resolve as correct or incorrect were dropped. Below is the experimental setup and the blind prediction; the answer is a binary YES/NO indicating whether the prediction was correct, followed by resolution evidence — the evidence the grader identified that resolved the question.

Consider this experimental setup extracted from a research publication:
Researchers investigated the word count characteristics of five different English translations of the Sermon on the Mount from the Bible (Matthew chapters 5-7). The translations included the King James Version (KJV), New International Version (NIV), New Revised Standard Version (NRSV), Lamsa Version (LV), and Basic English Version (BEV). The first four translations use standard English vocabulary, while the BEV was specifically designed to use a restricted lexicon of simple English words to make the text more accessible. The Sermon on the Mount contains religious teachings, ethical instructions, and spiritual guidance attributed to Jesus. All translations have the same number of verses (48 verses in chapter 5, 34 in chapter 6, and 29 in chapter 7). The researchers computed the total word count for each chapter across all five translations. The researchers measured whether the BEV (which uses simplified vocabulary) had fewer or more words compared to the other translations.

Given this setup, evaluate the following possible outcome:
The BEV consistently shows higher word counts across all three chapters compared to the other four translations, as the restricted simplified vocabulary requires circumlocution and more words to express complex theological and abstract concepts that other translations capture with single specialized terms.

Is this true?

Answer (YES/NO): NO